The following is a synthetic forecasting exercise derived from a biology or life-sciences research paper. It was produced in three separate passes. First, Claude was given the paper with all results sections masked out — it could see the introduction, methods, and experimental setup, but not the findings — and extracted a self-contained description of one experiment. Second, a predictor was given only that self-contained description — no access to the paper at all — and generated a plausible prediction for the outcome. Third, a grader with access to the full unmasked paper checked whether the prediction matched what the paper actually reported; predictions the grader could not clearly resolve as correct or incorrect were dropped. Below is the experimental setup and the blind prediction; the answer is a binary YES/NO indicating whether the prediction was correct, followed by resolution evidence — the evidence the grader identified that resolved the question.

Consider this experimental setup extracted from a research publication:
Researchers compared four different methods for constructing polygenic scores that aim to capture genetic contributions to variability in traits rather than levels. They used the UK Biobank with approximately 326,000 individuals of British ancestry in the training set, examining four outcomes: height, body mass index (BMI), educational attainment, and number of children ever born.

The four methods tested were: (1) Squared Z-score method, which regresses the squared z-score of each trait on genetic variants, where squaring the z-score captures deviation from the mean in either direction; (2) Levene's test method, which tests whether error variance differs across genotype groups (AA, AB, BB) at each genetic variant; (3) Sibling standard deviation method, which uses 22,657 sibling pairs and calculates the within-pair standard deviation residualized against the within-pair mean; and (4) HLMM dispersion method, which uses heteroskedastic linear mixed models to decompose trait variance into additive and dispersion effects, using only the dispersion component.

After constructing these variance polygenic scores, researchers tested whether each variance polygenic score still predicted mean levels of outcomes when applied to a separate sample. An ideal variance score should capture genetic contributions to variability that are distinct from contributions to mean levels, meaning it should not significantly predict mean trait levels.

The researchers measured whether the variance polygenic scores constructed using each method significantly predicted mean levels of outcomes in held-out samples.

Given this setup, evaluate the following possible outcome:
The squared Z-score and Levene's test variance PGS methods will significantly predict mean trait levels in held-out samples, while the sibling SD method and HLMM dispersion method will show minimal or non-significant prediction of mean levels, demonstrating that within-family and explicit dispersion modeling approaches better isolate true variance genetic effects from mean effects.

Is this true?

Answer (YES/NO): YES